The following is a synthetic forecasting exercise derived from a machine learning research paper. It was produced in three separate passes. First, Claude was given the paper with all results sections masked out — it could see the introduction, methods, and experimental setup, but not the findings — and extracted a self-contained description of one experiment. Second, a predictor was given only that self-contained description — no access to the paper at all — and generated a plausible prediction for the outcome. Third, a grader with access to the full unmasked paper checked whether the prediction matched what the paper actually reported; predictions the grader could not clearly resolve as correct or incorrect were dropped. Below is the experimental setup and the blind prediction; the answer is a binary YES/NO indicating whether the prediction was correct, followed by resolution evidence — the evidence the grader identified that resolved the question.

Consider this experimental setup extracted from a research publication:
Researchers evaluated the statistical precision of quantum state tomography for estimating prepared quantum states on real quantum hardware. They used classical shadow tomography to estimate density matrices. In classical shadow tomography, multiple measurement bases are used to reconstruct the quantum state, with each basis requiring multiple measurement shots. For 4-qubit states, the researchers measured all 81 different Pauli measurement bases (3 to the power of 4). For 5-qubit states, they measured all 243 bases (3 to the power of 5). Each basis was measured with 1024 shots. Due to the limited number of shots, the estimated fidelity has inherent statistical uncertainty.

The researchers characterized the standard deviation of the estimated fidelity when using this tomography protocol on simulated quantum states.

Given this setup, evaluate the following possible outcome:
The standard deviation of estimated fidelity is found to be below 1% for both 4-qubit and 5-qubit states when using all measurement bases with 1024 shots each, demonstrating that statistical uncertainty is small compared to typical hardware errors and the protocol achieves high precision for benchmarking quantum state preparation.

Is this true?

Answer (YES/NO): YES